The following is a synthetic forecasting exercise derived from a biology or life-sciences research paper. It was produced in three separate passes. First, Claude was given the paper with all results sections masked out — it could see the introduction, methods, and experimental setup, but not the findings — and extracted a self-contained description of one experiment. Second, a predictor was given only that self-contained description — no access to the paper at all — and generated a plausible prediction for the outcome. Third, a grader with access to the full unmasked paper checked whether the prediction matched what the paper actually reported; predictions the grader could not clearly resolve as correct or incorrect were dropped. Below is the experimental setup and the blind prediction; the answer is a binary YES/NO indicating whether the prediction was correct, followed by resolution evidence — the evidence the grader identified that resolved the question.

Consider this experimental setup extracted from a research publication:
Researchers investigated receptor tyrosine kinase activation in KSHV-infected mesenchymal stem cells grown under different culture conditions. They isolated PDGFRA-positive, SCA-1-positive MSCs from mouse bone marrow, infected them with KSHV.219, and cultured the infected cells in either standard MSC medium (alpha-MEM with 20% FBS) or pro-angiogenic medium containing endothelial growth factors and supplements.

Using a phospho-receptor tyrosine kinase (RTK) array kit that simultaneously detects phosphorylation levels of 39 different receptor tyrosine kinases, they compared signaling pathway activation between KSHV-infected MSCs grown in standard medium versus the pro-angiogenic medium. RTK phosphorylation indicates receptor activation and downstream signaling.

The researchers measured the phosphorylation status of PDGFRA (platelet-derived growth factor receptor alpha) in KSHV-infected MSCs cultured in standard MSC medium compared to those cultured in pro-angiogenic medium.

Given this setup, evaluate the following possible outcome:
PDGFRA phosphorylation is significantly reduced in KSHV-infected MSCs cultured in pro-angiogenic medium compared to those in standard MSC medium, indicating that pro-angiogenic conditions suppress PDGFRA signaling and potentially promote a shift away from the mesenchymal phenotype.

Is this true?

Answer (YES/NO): NO